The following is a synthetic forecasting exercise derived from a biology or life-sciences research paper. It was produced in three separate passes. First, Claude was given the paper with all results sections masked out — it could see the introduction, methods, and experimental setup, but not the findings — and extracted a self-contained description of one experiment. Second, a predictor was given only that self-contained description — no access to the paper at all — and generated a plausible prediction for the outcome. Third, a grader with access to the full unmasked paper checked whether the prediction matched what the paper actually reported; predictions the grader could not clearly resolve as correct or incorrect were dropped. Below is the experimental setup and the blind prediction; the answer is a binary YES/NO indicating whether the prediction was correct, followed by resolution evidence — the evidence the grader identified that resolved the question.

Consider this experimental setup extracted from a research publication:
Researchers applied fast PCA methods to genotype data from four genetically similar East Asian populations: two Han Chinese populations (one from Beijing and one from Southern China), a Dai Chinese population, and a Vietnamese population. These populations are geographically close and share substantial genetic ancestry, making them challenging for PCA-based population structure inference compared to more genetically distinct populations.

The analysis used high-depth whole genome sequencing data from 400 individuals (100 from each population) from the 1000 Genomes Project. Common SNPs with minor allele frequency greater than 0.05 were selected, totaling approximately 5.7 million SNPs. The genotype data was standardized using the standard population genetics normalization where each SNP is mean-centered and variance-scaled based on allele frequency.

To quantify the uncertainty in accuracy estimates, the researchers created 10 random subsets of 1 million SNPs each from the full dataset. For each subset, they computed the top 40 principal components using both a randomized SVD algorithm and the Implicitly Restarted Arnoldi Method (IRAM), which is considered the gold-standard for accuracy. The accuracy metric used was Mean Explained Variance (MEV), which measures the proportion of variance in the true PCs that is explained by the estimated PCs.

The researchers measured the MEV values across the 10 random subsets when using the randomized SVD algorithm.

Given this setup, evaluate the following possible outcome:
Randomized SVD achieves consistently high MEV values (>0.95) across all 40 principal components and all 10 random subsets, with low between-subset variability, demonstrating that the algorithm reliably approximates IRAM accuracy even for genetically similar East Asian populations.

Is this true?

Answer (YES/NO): YES